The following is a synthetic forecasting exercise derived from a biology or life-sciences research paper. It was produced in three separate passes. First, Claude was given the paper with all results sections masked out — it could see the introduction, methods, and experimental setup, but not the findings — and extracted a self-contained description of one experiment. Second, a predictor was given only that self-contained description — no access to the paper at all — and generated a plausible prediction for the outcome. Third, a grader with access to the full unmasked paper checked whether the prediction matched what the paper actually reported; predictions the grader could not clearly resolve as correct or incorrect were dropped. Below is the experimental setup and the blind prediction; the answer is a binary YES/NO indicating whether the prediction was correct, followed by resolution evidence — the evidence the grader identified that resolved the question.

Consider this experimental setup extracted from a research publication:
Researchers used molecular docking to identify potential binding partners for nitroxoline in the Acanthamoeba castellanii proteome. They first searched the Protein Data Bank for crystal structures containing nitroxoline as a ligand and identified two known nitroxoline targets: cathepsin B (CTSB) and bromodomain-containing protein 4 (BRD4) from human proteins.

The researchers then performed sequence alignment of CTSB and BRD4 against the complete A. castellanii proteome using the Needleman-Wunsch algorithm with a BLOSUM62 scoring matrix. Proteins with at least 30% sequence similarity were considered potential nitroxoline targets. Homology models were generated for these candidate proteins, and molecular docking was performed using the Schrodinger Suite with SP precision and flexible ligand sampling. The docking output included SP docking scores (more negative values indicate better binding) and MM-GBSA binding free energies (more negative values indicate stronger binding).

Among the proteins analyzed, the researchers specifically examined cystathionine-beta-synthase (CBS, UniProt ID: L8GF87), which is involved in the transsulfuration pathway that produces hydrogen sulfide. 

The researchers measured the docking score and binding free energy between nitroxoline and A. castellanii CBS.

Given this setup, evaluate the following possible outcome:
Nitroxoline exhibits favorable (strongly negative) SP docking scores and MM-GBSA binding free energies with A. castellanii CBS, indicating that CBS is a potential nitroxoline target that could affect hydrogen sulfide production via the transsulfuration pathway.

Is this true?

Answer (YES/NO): YES